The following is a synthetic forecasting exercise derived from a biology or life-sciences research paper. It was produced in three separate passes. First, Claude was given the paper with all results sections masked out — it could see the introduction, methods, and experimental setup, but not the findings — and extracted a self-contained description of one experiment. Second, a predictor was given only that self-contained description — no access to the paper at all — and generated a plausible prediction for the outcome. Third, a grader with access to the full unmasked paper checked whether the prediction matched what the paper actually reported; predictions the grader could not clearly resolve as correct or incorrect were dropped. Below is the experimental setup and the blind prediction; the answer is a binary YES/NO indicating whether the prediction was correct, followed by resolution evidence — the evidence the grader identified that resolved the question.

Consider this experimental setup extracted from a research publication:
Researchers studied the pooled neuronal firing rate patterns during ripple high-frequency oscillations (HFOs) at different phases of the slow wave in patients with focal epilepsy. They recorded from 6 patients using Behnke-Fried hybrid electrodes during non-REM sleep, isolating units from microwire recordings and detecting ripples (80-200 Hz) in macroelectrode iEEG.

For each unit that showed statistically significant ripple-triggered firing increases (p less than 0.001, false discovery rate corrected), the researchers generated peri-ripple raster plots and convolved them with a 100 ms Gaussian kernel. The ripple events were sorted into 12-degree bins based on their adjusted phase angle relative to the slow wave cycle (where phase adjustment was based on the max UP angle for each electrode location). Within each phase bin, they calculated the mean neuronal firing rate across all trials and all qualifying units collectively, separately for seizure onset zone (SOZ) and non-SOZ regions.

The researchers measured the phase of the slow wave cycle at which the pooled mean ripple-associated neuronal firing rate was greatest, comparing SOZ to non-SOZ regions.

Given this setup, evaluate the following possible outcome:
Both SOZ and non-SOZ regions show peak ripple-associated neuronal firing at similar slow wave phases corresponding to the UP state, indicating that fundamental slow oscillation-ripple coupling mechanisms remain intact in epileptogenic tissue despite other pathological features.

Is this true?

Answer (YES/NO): NO